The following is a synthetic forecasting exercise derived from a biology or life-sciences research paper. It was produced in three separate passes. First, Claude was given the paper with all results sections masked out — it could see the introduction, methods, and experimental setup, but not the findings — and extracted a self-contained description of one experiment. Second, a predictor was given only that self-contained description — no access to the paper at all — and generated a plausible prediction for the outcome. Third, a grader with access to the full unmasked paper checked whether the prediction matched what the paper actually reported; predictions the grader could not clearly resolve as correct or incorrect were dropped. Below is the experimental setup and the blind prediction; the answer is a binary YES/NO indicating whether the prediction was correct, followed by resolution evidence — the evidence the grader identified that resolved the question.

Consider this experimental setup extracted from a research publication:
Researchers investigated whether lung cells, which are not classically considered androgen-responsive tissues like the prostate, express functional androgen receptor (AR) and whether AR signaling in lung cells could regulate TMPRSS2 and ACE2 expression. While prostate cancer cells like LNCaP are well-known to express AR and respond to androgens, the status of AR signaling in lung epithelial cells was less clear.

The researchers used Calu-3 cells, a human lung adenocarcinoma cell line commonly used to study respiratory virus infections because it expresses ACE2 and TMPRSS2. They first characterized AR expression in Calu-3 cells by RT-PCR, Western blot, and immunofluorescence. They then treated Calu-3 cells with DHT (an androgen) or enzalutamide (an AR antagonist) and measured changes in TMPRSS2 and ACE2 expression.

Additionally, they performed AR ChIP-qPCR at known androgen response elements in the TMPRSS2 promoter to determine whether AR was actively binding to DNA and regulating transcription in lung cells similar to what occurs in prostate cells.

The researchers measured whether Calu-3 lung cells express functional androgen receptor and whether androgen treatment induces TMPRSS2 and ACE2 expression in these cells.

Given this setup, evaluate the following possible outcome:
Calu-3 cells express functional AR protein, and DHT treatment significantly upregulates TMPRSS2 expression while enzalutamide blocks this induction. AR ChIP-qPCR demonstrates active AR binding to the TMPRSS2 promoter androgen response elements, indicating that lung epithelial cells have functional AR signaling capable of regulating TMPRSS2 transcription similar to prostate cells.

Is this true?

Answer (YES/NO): NO